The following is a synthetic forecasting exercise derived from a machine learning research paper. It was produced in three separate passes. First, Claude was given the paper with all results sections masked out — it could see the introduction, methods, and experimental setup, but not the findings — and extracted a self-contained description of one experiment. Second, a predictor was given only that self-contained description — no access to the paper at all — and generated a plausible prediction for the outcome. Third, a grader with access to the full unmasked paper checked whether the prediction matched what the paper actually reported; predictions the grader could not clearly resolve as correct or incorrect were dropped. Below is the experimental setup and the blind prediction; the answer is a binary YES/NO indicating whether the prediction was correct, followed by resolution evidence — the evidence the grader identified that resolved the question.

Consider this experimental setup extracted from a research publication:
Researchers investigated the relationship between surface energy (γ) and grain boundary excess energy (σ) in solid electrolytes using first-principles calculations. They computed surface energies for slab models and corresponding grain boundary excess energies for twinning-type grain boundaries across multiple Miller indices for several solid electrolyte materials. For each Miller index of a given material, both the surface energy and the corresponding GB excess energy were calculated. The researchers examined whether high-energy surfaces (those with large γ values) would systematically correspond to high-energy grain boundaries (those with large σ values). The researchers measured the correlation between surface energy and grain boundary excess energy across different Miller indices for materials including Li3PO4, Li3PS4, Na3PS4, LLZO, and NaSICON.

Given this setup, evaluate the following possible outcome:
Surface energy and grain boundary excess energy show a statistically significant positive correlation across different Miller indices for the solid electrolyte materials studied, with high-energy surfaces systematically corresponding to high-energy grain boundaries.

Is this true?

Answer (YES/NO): NO